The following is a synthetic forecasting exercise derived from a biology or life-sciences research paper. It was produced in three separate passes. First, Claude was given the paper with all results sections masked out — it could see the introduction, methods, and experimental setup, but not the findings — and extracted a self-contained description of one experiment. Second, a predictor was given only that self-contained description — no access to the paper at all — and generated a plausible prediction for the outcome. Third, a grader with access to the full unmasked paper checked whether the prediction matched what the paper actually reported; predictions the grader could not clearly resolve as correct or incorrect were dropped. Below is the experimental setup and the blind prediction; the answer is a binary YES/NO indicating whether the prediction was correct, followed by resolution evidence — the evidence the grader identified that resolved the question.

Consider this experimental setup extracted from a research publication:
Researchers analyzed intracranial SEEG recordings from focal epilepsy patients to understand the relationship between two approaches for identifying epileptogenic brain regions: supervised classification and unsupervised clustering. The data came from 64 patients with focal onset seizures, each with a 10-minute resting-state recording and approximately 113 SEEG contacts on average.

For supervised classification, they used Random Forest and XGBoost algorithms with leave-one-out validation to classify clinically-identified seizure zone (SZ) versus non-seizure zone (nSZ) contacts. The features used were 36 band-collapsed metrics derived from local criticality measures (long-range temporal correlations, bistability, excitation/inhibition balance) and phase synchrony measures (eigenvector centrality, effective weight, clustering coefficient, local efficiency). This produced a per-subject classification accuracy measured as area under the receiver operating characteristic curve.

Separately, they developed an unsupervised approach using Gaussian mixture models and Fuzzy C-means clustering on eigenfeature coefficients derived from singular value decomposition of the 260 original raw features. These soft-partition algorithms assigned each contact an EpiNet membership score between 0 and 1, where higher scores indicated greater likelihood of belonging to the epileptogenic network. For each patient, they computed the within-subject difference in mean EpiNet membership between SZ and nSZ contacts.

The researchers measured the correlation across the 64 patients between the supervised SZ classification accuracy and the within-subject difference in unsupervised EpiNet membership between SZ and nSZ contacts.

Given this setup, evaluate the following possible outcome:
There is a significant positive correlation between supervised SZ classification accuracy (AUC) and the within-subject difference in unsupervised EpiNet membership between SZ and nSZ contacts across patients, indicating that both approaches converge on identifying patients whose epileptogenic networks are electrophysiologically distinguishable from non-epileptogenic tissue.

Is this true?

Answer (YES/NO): YES